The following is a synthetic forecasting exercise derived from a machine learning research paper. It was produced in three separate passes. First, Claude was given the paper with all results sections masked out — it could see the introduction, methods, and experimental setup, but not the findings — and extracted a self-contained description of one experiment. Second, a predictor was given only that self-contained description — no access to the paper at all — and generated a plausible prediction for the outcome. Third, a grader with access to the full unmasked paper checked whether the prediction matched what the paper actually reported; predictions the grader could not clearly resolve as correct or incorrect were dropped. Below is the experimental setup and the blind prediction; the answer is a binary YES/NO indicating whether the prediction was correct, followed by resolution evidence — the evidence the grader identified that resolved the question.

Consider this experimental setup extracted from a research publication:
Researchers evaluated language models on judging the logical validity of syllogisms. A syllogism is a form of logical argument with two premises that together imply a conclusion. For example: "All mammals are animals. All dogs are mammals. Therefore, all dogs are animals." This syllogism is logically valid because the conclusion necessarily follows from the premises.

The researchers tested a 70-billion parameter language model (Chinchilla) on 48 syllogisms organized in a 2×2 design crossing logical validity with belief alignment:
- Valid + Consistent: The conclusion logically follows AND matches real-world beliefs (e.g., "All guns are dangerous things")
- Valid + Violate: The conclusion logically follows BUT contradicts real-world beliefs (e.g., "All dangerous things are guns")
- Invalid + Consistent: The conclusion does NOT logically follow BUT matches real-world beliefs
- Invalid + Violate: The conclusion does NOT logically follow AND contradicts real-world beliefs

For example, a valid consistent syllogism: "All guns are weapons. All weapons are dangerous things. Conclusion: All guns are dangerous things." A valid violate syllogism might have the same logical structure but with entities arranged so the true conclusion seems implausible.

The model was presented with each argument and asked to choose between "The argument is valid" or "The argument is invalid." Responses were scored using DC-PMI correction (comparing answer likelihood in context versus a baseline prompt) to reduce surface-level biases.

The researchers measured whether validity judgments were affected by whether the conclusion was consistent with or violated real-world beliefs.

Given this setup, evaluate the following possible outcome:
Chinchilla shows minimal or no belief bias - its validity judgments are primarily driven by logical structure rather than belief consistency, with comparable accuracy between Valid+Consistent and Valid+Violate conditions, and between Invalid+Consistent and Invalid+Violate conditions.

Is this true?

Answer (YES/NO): NO